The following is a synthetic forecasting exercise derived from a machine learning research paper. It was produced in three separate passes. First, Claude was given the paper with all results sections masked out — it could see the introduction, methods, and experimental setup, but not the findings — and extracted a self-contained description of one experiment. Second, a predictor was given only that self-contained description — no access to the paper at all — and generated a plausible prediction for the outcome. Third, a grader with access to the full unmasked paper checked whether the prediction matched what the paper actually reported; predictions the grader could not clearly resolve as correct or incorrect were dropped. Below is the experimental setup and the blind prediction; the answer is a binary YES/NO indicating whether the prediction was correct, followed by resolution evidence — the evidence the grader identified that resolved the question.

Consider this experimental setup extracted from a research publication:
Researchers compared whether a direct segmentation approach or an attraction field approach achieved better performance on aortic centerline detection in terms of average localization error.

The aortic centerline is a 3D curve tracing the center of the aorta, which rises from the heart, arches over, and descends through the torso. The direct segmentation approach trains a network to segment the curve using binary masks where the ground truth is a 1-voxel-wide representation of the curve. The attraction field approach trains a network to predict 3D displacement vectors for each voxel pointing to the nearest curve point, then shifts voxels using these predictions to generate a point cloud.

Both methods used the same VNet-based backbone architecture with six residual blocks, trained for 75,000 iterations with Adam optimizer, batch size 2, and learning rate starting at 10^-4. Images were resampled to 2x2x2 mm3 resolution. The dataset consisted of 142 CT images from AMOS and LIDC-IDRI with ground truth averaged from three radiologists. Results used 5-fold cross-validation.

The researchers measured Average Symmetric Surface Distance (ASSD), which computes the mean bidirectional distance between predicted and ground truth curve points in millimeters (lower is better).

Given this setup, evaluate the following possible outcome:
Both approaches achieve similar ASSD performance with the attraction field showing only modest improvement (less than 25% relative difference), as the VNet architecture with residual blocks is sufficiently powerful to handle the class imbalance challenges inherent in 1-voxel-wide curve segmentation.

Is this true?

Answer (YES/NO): NO